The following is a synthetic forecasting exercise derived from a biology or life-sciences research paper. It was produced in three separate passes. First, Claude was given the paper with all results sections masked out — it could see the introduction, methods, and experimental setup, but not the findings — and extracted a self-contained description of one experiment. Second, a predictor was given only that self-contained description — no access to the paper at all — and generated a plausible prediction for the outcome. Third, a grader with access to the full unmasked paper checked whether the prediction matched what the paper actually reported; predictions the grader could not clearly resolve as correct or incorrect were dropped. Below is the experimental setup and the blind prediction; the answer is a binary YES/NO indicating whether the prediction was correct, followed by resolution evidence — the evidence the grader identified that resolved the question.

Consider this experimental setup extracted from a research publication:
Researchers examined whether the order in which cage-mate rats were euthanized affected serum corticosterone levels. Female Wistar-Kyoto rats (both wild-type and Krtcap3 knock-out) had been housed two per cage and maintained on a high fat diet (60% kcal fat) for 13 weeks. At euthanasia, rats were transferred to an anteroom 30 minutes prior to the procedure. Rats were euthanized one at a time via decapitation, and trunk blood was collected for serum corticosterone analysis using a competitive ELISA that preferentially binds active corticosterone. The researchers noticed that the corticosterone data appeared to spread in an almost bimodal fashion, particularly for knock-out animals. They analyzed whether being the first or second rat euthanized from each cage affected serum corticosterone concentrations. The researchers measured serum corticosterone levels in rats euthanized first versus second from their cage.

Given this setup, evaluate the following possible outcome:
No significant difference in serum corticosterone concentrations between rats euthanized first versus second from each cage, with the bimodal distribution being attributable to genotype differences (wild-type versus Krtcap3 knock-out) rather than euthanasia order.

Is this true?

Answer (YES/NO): NO